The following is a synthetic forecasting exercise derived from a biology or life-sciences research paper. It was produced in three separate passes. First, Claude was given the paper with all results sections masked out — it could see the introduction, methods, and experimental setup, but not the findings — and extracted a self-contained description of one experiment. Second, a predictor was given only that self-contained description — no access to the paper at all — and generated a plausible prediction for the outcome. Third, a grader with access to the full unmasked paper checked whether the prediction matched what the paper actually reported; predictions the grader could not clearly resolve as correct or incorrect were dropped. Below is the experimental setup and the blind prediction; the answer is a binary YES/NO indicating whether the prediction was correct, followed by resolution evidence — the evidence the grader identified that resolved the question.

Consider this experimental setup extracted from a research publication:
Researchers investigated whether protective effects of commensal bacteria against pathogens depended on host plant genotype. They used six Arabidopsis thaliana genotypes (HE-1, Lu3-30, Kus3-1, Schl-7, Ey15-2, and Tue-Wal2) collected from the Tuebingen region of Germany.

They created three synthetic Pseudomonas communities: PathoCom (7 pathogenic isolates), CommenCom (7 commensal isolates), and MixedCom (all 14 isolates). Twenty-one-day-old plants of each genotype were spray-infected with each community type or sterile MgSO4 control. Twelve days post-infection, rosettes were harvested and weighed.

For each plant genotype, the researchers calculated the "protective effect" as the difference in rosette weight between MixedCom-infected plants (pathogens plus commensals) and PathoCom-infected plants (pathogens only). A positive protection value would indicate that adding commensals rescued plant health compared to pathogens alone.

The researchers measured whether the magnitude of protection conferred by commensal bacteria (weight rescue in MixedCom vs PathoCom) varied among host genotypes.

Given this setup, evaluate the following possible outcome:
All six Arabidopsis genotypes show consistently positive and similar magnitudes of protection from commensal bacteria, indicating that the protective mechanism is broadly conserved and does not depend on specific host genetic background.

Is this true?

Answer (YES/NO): NO